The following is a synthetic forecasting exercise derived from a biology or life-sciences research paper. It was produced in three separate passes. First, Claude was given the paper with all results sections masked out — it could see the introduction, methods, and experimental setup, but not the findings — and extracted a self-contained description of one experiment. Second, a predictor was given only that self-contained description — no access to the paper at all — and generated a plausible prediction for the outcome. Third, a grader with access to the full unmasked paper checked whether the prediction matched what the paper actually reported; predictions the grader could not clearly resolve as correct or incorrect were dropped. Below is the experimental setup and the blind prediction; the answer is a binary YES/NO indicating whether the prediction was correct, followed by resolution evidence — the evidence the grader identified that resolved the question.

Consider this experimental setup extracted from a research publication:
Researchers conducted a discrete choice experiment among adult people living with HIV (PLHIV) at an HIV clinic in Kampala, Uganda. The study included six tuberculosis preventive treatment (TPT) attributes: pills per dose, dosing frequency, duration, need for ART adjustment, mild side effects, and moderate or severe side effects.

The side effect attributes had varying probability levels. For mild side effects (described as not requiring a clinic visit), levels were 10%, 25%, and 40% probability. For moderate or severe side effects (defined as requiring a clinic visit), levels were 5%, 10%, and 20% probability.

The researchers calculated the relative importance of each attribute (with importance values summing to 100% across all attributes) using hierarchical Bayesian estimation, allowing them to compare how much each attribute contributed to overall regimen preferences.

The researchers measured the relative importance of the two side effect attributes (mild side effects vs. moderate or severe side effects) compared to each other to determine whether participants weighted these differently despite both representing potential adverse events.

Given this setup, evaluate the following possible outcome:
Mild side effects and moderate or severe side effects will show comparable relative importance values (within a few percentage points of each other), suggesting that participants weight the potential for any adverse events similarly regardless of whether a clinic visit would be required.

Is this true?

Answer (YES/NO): YES